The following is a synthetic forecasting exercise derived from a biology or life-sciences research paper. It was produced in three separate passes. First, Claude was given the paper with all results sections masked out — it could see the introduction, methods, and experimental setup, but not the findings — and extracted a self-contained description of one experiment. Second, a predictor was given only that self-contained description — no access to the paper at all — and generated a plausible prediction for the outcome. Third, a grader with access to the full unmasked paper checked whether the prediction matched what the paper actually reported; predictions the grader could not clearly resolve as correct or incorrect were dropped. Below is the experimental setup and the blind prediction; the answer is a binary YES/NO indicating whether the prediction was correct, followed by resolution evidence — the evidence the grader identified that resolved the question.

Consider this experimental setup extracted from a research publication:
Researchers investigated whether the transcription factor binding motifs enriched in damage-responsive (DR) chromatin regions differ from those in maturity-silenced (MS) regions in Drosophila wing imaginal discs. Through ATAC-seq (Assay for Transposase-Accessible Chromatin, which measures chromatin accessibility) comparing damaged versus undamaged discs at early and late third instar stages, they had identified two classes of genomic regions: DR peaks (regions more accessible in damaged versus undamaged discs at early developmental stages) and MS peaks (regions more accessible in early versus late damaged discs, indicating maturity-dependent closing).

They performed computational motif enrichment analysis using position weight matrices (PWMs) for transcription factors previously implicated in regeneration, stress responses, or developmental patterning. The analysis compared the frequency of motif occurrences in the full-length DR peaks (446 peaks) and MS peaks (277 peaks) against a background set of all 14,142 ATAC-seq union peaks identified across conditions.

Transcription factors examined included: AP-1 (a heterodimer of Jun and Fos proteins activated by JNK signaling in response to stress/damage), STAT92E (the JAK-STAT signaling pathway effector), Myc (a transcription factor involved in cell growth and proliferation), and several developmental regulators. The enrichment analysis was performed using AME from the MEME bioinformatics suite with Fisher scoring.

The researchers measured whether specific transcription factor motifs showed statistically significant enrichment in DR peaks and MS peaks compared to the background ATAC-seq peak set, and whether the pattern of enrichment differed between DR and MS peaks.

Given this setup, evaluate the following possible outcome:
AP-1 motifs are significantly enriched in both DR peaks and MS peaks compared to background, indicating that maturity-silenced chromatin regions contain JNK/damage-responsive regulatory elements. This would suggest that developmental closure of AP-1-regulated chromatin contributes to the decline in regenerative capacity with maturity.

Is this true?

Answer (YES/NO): NO